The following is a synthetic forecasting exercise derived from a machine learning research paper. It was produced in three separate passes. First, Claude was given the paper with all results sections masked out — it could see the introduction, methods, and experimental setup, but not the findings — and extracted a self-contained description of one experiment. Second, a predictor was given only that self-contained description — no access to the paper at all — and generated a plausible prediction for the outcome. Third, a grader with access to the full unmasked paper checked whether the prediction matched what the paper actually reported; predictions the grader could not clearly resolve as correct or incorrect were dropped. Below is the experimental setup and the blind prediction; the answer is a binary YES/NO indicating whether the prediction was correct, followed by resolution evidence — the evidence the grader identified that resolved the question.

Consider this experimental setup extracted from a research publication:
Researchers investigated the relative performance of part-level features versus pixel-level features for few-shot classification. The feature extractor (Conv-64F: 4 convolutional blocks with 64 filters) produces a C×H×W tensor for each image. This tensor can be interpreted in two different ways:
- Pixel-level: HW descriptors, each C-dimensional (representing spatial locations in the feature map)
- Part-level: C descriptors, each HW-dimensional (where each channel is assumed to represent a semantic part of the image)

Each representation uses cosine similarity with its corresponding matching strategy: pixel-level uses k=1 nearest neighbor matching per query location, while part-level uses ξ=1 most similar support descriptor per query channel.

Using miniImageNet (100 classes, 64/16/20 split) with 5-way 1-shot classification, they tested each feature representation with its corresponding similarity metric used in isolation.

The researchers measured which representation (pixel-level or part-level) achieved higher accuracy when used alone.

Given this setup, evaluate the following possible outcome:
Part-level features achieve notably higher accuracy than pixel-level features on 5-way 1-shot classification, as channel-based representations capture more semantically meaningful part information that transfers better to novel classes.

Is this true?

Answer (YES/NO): NO